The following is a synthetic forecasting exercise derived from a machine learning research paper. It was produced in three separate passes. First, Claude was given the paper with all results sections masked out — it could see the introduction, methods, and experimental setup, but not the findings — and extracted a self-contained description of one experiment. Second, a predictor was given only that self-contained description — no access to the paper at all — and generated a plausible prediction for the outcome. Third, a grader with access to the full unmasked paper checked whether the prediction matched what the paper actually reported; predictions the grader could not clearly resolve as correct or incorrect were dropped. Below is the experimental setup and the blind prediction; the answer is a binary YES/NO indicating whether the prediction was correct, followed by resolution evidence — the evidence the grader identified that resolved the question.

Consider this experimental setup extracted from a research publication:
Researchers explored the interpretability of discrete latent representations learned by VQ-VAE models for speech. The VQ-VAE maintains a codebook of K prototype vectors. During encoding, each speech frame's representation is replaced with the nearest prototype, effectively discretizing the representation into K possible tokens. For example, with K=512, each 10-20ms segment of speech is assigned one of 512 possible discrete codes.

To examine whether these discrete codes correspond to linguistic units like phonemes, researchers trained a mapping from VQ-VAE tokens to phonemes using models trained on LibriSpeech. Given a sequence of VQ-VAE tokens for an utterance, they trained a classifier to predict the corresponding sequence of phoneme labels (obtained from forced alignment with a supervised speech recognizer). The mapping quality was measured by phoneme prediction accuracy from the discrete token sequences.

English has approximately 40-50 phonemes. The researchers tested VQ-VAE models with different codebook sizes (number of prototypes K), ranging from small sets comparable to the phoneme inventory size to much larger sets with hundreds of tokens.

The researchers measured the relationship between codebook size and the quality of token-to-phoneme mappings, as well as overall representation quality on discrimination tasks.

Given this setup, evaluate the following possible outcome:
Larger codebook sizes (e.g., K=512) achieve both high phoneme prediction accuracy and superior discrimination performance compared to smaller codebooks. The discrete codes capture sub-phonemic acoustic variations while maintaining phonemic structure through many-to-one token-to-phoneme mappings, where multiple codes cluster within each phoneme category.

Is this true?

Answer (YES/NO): YES